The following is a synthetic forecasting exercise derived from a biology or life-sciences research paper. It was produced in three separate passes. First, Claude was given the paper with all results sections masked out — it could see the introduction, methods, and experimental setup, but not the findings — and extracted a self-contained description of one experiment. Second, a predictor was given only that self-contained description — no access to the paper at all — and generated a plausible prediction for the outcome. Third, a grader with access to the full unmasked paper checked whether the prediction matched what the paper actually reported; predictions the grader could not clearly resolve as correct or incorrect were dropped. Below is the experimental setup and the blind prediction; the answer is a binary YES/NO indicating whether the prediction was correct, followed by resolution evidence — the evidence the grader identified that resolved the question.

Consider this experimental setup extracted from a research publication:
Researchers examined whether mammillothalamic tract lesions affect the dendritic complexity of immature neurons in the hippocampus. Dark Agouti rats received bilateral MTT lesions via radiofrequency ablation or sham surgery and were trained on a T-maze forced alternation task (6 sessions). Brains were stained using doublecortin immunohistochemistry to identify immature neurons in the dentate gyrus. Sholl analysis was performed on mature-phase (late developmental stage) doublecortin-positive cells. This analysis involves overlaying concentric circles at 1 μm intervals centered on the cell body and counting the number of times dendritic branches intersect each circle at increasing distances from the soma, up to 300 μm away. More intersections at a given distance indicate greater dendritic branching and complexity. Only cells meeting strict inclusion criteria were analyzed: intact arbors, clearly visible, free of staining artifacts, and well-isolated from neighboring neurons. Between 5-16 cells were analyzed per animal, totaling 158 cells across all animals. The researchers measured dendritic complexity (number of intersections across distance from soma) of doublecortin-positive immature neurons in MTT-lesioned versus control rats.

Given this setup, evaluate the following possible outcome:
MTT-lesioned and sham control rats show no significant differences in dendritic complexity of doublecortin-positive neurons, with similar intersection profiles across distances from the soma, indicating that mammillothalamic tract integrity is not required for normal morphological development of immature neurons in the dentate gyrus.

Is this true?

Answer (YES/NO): NO